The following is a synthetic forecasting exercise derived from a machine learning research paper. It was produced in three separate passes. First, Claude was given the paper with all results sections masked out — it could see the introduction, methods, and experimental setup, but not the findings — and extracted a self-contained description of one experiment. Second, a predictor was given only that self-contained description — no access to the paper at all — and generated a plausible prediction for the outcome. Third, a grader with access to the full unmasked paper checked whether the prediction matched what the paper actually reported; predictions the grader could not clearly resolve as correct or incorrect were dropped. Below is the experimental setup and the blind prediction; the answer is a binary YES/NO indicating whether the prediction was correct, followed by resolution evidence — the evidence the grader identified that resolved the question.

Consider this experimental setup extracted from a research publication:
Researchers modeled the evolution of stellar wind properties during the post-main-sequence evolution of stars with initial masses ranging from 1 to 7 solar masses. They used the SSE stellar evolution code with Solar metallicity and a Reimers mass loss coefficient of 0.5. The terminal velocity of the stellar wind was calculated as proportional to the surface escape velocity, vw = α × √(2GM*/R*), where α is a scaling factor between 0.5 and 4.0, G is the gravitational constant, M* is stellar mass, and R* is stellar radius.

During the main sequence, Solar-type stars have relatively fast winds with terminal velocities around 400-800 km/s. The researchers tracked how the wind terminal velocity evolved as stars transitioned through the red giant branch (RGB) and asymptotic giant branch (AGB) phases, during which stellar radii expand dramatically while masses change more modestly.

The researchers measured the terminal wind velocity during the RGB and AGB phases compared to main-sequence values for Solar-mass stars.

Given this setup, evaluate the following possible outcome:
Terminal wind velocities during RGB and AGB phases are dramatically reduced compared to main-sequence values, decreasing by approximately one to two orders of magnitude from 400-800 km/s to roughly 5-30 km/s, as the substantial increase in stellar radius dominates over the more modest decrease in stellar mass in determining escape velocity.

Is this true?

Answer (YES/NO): NO